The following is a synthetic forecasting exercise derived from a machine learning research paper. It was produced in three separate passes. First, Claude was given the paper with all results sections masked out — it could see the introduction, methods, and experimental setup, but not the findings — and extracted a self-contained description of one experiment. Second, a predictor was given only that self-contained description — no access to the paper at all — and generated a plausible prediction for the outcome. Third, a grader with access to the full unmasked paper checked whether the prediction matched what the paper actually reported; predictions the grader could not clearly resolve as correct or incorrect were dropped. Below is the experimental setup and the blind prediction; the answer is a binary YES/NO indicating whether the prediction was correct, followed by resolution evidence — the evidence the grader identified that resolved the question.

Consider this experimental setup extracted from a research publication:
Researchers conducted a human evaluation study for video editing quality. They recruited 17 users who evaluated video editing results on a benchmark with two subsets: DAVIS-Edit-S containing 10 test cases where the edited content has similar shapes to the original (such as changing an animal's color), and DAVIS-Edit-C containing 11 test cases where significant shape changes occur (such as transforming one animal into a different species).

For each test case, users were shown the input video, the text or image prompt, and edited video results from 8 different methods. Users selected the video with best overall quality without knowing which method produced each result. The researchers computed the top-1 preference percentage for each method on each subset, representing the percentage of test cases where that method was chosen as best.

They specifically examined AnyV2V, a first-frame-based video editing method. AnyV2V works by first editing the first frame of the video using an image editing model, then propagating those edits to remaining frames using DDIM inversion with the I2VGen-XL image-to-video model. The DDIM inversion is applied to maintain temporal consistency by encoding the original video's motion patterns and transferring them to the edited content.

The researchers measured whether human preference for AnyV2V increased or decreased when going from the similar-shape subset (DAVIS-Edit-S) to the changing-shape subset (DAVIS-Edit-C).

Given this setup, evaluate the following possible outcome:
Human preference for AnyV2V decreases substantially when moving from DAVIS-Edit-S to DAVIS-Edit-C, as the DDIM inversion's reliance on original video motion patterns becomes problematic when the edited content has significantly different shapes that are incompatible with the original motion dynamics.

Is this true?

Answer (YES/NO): NO